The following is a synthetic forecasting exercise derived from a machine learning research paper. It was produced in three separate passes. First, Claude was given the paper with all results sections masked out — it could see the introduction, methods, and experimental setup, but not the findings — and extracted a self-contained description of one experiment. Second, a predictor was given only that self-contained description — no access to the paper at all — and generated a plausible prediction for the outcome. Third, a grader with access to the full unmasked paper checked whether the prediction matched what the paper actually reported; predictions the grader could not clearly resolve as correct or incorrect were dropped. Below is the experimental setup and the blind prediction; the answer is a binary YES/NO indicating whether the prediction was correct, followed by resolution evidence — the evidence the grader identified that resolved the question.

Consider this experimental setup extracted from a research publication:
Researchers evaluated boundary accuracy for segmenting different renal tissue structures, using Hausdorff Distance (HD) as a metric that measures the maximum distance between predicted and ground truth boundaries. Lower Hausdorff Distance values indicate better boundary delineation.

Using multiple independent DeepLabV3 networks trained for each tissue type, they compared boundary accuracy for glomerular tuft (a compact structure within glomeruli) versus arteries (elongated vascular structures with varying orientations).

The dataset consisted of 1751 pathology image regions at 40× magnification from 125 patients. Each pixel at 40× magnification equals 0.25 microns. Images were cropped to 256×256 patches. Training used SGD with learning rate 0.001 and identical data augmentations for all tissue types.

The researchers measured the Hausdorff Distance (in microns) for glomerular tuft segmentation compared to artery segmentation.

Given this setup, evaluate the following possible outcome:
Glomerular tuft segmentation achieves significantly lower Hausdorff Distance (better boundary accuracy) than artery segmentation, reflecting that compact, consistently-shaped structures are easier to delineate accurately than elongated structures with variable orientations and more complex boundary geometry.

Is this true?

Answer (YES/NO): YES